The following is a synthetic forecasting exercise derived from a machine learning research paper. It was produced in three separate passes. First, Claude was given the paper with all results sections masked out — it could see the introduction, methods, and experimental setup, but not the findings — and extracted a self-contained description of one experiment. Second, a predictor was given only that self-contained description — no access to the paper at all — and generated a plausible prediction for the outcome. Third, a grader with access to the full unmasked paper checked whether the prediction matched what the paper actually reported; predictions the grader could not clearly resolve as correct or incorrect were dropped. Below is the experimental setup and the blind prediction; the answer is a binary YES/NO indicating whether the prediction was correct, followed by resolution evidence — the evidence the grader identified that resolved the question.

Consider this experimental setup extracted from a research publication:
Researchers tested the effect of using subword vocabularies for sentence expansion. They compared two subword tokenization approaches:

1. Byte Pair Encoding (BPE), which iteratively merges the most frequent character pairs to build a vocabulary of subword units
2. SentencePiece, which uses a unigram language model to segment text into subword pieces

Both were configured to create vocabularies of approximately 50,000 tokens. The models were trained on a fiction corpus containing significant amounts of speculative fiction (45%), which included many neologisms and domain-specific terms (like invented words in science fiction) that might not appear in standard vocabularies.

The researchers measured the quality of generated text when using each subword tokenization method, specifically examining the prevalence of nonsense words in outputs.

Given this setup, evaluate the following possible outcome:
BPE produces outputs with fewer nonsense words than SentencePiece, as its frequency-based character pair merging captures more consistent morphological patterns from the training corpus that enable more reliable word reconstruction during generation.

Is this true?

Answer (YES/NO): NO